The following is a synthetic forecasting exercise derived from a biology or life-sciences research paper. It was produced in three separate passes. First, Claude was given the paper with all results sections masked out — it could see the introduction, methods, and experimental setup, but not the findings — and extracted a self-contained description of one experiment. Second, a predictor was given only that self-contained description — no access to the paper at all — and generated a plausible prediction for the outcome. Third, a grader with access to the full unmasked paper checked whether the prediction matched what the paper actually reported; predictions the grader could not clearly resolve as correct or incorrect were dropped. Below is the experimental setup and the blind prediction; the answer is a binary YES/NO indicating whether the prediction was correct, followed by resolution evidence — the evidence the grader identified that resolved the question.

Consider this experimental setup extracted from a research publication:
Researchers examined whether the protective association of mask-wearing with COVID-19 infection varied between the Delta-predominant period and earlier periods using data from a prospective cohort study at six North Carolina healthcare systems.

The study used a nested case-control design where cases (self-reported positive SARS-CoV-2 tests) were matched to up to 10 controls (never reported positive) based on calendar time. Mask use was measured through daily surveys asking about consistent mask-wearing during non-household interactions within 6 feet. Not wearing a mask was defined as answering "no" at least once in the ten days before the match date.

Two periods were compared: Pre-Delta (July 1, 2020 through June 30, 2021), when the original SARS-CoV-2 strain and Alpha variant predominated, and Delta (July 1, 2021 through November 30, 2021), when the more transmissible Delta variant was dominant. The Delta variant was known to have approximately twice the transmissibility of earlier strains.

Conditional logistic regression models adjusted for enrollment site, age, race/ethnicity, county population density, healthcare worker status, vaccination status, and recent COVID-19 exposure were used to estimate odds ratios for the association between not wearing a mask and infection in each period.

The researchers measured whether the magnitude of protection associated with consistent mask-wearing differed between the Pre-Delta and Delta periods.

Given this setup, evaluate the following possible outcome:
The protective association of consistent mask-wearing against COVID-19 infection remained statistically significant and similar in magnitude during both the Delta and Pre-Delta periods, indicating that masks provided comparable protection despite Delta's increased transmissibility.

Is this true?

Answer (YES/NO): YES